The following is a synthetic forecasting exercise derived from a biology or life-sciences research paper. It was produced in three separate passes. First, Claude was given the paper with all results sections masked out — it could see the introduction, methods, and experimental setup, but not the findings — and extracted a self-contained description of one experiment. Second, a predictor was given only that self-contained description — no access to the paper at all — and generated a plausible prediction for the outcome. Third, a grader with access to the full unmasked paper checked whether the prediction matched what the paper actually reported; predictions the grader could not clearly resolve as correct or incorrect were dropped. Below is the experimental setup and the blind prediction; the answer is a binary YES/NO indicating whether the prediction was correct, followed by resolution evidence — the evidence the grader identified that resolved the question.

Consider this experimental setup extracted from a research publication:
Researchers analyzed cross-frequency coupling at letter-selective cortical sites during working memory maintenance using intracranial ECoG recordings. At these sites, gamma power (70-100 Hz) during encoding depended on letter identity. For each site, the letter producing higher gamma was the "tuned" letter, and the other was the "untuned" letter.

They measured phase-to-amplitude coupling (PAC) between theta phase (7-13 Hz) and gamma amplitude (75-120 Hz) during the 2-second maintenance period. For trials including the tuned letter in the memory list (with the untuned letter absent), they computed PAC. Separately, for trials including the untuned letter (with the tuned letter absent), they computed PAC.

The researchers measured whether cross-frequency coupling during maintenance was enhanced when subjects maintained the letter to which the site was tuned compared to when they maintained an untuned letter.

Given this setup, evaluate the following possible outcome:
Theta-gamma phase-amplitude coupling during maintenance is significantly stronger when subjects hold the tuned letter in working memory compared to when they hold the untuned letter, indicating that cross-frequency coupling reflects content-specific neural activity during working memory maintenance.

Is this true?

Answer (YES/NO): YES